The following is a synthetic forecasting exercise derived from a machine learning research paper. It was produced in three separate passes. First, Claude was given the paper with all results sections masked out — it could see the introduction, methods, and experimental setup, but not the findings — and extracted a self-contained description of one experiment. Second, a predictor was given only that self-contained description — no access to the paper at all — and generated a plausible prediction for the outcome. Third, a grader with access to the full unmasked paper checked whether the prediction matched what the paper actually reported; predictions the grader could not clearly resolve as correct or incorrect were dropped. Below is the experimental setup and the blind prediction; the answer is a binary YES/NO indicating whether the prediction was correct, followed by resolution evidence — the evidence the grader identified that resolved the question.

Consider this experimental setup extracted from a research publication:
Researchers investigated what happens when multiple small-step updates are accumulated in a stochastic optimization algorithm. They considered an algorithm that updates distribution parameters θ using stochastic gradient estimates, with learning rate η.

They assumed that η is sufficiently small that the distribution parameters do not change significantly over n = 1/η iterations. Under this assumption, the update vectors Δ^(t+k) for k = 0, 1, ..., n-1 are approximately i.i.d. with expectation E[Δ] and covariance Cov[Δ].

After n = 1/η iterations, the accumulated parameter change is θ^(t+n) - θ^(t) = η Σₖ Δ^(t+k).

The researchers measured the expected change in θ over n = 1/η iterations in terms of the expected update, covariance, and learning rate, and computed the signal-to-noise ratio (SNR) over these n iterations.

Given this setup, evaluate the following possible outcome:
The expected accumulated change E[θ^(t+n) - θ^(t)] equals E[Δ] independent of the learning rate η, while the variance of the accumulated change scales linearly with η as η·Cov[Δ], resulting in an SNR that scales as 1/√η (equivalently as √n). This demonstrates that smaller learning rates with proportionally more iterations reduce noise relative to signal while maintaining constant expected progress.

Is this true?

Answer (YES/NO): NO